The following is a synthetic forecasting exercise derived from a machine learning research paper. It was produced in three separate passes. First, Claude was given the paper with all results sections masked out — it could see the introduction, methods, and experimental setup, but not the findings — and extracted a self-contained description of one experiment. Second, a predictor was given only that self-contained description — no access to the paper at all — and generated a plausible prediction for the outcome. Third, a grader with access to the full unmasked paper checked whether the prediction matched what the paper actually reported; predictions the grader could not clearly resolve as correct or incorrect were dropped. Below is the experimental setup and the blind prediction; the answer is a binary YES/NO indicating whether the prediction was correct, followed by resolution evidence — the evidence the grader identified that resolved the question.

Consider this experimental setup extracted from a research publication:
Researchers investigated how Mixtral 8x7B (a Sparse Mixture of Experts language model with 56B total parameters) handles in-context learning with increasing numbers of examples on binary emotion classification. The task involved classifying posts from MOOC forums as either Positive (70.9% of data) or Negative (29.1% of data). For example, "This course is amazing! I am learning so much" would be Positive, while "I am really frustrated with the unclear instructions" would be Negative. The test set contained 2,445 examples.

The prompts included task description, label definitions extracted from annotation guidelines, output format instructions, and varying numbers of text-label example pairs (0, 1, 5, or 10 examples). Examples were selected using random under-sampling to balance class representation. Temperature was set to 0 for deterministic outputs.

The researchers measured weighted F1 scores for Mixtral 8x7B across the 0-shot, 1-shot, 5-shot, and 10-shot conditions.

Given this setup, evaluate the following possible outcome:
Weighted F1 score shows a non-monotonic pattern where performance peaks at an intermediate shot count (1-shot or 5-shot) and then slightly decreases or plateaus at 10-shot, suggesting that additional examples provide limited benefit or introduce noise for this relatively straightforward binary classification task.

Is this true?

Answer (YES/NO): NO